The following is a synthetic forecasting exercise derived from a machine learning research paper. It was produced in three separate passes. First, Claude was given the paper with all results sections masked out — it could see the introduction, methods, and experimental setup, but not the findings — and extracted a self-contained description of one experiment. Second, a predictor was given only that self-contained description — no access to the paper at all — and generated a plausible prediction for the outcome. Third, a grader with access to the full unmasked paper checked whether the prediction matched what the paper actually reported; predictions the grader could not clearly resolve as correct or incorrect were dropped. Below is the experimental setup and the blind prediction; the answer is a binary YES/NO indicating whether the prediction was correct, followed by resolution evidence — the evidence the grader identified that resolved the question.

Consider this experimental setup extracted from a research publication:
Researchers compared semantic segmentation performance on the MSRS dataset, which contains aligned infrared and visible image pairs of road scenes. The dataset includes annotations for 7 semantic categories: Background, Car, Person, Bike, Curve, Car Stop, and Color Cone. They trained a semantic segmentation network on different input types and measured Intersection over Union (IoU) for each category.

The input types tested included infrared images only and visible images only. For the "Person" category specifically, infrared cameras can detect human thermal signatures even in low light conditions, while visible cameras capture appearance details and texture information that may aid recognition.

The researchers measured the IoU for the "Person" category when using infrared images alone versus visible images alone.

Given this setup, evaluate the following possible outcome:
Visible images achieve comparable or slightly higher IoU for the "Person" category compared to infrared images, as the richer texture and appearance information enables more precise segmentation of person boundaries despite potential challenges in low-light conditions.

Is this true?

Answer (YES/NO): NO